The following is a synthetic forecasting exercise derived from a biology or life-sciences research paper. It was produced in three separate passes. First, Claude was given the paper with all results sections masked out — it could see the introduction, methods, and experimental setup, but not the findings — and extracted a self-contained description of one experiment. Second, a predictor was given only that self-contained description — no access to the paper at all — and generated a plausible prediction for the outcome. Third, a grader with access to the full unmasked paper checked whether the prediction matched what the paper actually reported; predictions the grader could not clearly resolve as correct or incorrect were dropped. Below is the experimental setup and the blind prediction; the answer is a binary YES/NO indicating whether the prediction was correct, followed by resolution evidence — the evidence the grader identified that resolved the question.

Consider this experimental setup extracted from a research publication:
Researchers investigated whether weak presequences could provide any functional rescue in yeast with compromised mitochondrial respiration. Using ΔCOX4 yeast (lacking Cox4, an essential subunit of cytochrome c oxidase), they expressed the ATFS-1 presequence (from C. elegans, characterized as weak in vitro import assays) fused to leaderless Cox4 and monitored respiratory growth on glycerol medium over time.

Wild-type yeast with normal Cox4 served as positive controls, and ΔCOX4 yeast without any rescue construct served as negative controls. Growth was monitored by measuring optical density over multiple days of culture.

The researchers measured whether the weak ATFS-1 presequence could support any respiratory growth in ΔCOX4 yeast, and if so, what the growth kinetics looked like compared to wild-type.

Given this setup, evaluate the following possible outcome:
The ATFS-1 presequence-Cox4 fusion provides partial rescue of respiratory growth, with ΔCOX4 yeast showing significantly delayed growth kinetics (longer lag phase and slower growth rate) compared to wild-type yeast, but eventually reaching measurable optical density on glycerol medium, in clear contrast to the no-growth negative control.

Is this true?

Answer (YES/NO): YES